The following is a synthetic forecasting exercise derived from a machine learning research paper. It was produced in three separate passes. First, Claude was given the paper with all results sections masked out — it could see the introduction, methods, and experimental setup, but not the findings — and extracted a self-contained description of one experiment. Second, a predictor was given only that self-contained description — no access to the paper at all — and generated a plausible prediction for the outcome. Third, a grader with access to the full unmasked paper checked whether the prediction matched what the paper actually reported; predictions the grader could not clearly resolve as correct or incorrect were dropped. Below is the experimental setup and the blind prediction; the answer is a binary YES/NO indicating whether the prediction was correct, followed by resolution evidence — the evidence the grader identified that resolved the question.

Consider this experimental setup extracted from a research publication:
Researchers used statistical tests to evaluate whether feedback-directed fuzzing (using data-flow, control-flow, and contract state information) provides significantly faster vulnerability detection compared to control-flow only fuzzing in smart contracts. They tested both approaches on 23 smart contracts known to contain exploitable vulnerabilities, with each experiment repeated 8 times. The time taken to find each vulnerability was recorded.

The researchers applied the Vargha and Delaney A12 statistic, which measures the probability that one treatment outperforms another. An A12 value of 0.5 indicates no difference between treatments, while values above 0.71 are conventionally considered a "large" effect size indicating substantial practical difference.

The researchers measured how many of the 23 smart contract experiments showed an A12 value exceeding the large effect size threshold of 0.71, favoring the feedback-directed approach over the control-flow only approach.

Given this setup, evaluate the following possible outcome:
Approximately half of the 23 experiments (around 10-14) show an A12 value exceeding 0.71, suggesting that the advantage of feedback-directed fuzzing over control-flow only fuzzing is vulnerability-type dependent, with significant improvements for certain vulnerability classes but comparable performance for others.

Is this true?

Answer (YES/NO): NO